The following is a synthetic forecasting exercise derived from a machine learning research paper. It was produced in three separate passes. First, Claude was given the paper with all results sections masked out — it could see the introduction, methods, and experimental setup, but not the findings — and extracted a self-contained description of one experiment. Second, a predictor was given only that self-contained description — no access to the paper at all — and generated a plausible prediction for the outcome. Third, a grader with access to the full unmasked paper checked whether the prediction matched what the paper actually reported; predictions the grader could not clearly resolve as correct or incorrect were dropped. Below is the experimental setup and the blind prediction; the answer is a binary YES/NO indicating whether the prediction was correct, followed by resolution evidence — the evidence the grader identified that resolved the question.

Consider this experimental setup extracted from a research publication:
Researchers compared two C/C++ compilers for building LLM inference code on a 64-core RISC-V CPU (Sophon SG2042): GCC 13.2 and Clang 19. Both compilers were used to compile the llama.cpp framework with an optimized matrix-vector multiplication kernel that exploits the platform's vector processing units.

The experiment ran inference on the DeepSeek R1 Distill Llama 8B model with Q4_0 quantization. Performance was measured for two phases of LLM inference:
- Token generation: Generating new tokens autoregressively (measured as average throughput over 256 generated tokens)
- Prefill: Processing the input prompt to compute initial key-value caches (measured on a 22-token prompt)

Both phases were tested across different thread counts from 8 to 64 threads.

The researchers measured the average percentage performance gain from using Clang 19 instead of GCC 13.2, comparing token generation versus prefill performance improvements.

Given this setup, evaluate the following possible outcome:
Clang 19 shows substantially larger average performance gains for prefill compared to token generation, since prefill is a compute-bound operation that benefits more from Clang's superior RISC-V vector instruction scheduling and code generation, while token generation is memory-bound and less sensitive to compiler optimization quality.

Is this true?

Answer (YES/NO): NO